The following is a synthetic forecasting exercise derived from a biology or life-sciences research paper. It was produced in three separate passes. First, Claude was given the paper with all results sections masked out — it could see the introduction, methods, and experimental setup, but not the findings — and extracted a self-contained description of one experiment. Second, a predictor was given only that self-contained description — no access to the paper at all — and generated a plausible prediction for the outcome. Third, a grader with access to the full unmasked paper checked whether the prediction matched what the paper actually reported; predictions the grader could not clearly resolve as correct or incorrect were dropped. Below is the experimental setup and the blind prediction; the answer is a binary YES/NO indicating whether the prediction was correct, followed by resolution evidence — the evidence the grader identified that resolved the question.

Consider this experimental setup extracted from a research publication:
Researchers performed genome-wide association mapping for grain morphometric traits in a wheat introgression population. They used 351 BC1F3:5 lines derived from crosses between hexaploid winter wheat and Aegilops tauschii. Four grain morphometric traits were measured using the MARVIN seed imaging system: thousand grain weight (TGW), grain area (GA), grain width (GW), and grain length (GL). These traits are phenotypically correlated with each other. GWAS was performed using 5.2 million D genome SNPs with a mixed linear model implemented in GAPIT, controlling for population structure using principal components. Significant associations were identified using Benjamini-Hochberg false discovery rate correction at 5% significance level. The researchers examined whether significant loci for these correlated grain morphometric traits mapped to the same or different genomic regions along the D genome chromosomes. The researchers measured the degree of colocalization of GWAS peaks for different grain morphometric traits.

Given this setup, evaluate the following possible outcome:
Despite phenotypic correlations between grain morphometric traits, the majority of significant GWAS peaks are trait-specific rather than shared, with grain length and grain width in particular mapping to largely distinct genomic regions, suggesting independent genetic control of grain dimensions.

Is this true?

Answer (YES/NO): YES